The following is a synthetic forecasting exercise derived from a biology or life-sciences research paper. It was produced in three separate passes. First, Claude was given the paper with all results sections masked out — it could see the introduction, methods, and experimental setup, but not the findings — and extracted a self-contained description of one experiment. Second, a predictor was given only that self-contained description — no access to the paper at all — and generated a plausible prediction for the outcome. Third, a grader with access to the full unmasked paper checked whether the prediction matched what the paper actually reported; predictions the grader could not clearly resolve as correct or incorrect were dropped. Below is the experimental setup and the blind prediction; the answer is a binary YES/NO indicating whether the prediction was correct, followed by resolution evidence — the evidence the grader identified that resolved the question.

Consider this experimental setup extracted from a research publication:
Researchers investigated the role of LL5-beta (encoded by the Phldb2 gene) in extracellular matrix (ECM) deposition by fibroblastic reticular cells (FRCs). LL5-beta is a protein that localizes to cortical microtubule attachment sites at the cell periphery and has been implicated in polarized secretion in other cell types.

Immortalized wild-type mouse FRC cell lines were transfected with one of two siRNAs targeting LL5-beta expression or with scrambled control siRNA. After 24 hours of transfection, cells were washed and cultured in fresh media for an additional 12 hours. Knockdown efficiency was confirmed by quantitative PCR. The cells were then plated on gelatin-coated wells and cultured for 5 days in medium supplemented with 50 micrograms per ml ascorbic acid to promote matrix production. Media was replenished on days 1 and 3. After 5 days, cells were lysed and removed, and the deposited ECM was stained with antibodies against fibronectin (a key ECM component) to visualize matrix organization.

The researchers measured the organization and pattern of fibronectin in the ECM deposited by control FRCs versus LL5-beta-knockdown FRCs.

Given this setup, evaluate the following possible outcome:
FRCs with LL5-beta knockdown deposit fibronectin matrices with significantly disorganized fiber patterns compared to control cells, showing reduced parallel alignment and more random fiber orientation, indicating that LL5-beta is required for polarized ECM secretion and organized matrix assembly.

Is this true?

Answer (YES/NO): YES